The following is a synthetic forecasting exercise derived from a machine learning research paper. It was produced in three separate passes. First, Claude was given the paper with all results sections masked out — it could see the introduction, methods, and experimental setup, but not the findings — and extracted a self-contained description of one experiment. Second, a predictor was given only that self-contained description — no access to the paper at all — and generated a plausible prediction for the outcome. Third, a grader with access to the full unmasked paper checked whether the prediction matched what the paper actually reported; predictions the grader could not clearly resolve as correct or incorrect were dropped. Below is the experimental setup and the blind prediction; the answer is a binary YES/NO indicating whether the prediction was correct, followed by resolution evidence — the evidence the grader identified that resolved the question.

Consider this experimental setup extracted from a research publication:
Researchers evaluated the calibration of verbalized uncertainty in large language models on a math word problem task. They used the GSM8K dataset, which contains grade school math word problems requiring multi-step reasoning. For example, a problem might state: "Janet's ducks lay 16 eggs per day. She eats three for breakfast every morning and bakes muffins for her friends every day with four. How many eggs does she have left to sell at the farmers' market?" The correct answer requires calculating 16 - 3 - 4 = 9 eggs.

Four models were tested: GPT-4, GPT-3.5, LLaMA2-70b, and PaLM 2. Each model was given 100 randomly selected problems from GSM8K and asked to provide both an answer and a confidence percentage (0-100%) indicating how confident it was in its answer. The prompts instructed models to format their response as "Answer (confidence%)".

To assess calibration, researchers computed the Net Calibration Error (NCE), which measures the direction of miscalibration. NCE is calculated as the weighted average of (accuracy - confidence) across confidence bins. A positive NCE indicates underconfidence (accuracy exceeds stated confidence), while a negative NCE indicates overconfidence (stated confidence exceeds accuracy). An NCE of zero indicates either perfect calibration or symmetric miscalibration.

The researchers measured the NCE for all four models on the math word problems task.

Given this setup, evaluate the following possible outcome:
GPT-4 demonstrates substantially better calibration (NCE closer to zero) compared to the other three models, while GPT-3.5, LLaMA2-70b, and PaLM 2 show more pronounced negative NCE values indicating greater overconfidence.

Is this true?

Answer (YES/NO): YES